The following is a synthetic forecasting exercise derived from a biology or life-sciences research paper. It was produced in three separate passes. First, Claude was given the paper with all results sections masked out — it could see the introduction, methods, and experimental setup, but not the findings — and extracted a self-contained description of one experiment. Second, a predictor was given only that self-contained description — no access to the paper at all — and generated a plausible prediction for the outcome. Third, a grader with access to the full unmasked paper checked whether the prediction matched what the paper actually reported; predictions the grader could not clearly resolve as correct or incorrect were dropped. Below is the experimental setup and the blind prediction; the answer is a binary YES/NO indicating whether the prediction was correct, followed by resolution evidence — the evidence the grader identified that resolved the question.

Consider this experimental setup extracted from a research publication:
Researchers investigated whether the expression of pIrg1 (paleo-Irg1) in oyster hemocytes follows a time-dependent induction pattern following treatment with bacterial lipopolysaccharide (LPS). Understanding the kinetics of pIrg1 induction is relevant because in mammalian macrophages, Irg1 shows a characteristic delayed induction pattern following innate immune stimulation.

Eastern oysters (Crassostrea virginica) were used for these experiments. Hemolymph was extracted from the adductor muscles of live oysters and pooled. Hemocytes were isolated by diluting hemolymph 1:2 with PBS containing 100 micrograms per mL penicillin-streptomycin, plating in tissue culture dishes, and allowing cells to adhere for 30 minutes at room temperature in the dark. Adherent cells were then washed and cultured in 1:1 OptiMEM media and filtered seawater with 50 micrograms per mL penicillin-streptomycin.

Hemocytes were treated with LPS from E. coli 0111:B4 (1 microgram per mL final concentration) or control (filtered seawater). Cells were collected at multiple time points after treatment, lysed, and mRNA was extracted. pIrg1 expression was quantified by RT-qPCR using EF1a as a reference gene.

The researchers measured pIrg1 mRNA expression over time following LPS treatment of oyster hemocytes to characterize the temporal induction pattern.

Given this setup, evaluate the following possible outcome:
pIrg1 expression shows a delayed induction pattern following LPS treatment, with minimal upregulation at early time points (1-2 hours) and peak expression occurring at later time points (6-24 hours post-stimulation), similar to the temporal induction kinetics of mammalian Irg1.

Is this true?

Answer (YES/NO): NO